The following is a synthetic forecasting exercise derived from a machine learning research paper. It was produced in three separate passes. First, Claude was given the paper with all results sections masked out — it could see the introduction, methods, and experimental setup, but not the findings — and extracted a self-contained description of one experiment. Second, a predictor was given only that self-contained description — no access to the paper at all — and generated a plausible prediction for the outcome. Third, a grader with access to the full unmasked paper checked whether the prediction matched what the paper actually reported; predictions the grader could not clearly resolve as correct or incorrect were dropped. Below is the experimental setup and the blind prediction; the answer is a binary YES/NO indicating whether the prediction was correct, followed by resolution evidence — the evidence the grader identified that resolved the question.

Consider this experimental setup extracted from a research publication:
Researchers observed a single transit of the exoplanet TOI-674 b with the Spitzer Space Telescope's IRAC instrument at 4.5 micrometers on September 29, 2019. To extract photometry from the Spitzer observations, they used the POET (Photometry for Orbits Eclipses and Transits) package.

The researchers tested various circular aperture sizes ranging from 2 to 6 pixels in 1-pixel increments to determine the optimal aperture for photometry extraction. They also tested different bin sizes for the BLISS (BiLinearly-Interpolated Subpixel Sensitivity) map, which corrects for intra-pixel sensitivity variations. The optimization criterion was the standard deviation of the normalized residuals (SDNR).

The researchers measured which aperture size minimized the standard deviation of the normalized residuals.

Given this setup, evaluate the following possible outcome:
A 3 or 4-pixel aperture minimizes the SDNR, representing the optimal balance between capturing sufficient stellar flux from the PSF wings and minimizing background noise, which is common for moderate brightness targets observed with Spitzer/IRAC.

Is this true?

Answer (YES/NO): YES